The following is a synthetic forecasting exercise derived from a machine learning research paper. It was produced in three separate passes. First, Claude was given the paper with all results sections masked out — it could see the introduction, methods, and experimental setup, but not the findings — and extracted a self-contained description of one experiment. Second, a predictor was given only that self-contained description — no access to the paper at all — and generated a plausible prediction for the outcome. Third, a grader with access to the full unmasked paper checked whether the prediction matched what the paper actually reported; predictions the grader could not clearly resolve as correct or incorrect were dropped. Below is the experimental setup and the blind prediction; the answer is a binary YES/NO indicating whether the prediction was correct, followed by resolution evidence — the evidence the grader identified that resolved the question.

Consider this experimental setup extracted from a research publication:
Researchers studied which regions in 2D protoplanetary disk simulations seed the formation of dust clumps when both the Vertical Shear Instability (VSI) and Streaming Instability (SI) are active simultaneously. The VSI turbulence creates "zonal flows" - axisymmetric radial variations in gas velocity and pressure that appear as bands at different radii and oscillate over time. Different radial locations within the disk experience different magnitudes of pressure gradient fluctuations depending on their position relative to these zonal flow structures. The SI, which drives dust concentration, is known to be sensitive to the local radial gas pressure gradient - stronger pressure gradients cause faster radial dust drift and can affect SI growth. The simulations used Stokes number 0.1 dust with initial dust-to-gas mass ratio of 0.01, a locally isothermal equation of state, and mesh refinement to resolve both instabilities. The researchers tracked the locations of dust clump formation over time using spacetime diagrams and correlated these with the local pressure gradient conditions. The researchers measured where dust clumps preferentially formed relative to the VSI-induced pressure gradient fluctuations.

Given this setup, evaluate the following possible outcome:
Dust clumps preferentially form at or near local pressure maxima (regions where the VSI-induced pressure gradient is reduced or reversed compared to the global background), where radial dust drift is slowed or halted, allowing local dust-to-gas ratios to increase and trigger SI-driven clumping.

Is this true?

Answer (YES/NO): NO